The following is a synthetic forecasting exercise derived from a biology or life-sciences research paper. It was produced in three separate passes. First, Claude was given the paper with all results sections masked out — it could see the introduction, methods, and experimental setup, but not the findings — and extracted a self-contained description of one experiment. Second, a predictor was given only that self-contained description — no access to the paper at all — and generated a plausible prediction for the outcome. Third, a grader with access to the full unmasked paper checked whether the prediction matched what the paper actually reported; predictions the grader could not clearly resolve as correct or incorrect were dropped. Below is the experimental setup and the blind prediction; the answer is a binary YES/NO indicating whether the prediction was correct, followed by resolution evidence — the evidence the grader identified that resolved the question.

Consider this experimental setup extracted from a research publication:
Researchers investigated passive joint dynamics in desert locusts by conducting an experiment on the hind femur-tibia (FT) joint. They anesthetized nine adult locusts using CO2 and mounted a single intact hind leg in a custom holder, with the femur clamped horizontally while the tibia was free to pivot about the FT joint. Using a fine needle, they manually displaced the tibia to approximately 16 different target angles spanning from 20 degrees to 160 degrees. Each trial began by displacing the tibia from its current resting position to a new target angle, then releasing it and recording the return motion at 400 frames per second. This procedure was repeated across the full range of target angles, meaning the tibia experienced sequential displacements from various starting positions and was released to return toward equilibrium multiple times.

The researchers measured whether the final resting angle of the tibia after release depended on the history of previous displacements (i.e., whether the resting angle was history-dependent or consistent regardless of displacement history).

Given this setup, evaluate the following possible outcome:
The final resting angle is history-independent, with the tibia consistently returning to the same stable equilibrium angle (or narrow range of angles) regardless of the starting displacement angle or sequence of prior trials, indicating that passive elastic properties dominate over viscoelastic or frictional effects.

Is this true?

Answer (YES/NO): NO